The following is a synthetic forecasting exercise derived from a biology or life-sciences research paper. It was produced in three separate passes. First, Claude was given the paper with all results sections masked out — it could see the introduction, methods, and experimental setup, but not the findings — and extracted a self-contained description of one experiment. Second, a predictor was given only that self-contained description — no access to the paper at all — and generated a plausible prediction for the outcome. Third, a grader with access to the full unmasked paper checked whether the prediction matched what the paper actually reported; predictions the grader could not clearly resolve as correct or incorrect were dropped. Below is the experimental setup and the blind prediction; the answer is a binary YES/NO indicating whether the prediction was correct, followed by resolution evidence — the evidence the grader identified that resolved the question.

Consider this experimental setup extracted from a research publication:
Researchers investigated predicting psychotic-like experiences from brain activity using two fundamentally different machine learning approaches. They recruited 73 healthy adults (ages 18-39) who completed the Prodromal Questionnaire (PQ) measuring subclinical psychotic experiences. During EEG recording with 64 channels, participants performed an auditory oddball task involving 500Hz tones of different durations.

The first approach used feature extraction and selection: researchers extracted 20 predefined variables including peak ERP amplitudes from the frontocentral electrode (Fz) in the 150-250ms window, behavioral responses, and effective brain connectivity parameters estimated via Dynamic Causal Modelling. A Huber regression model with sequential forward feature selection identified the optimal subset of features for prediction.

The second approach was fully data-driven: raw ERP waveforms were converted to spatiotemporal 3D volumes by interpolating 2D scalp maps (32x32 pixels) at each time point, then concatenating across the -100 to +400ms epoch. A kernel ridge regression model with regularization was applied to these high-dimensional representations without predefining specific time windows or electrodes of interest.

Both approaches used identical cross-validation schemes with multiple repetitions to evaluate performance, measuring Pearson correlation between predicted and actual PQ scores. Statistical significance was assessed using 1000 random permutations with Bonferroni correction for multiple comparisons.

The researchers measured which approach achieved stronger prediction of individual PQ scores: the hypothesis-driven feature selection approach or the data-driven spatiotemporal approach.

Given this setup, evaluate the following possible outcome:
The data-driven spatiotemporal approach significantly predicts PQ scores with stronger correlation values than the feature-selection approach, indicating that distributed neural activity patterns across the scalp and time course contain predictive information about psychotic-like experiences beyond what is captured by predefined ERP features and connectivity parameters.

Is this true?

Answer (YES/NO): YES